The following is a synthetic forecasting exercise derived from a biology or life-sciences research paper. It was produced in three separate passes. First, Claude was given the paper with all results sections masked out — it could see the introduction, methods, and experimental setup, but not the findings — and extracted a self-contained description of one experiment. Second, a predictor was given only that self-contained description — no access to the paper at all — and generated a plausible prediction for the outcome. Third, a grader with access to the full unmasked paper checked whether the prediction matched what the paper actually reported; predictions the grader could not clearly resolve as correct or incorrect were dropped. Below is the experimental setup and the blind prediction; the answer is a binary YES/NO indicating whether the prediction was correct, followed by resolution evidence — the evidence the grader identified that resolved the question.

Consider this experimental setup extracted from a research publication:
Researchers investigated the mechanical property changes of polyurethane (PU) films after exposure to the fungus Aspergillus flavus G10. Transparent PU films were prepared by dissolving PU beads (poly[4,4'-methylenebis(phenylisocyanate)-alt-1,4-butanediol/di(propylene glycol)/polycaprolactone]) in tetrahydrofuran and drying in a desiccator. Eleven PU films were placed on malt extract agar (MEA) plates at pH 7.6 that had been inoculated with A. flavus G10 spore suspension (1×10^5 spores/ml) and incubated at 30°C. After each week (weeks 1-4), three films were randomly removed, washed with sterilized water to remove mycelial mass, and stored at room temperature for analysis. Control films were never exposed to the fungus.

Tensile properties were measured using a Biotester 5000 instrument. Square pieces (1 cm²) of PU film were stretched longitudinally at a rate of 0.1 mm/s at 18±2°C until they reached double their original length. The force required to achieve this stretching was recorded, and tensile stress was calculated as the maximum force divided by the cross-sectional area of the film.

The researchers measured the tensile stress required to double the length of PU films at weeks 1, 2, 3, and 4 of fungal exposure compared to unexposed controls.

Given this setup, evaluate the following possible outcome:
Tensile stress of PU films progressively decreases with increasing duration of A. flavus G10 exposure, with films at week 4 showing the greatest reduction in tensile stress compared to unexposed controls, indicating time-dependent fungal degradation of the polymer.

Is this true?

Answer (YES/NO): NO